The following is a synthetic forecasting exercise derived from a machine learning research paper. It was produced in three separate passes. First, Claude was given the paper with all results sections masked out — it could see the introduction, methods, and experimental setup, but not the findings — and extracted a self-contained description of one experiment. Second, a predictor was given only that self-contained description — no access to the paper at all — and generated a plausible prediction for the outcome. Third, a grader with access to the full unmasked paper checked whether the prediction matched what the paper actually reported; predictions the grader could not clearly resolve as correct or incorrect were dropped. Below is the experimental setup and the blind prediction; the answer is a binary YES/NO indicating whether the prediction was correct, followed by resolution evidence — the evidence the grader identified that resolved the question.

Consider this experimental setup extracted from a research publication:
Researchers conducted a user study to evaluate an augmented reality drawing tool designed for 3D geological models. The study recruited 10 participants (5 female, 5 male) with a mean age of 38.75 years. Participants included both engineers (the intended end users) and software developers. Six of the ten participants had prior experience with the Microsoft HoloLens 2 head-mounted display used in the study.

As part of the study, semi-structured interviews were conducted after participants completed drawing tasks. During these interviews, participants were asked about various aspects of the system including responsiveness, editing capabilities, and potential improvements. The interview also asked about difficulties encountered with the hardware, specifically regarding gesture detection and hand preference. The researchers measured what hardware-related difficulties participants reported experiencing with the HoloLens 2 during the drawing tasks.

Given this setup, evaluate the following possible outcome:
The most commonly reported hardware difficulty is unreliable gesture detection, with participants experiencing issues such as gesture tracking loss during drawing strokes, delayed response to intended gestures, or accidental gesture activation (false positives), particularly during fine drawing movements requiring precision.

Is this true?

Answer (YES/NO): NO